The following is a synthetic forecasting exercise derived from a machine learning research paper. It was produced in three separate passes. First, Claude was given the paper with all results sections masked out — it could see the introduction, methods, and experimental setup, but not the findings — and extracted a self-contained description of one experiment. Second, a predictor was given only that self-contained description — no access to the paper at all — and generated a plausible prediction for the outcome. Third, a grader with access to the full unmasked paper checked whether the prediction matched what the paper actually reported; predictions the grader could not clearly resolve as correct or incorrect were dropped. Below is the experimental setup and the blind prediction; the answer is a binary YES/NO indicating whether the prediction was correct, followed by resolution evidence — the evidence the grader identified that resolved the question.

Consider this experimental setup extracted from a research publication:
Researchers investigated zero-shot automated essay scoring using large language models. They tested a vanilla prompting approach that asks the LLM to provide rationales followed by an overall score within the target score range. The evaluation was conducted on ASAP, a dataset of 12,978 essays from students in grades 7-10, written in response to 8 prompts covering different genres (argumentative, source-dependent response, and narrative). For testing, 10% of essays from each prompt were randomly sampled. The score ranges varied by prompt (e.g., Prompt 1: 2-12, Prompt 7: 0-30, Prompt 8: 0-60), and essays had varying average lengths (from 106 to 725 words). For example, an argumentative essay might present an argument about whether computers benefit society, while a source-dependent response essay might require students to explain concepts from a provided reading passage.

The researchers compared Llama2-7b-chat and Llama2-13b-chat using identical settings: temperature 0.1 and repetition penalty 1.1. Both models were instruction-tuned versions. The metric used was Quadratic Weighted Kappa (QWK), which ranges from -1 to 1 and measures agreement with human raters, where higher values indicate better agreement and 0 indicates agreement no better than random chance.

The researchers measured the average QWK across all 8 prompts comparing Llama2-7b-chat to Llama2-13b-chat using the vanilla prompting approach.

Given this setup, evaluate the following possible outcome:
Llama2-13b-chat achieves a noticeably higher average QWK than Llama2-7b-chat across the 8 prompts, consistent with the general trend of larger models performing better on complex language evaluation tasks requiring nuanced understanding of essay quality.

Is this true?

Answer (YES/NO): NO